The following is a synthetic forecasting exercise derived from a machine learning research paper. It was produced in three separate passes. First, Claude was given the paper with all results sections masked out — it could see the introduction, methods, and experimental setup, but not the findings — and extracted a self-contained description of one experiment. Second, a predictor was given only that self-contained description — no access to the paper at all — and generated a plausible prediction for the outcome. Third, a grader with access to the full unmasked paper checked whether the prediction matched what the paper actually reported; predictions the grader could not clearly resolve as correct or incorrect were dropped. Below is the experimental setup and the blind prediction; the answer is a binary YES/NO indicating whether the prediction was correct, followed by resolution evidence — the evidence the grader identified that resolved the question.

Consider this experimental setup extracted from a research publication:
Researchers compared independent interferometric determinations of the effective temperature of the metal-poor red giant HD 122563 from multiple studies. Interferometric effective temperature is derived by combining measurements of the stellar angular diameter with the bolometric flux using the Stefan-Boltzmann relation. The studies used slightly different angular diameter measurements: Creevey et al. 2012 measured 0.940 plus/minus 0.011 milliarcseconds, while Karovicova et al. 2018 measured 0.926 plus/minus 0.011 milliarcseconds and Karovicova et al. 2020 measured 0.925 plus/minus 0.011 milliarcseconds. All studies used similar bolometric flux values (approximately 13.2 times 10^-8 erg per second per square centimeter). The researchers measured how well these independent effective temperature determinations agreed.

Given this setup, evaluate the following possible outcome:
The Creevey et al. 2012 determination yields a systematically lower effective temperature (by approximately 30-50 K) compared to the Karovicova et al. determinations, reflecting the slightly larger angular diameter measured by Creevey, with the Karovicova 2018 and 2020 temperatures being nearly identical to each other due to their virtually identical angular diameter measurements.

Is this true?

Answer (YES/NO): YES